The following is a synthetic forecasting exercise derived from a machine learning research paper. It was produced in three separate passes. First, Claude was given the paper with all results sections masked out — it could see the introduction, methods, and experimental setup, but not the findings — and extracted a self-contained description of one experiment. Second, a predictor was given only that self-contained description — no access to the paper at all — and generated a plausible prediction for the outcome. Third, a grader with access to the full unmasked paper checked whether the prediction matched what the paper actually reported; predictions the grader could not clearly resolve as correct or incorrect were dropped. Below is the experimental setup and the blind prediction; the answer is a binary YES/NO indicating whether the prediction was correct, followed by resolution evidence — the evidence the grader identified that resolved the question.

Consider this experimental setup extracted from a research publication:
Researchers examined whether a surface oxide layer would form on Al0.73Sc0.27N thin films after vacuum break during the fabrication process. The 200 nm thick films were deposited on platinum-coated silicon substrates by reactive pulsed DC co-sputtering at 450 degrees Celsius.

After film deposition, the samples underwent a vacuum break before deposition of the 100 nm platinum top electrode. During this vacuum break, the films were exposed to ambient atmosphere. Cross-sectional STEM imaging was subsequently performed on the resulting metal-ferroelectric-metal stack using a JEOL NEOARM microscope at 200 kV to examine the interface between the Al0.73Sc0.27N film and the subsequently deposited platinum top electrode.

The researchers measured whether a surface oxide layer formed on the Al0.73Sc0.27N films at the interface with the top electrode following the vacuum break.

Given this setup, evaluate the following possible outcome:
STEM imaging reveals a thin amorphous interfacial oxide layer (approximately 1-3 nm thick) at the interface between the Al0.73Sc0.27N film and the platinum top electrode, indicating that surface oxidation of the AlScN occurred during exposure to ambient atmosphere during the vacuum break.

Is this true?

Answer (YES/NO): NO